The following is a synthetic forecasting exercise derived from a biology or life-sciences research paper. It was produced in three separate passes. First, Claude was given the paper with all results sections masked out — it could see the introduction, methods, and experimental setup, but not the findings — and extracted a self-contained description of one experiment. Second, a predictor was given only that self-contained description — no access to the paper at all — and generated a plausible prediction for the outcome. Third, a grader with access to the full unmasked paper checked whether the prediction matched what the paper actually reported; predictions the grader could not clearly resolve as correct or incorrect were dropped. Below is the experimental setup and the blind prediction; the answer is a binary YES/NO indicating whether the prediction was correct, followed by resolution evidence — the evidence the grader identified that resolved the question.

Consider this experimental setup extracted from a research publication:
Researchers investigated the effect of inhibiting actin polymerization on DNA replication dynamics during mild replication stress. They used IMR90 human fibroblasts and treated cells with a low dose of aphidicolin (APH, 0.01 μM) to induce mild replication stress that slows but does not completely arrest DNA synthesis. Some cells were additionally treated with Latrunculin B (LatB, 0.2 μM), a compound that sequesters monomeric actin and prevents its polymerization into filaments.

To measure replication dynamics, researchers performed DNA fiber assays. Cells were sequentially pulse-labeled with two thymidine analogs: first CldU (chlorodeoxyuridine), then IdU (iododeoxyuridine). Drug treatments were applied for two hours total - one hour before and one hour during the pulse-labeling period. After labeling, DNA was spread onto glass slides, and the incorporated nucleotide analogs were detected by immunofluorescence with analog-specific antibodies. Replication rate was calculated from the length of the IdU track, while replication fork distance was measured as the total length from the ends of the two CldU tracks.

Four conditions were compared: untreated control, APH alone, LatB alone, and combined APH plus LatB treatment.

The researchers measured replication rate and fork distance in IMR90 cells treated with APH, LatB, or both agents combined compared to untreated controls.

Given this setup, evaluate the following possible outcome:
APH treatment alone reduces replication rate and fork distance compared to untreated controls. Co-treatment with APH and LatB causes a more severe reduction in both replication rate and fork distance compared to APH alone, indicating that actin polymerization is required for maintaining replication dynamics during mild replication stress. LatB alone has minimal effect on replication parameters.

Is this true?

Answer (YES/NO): NO